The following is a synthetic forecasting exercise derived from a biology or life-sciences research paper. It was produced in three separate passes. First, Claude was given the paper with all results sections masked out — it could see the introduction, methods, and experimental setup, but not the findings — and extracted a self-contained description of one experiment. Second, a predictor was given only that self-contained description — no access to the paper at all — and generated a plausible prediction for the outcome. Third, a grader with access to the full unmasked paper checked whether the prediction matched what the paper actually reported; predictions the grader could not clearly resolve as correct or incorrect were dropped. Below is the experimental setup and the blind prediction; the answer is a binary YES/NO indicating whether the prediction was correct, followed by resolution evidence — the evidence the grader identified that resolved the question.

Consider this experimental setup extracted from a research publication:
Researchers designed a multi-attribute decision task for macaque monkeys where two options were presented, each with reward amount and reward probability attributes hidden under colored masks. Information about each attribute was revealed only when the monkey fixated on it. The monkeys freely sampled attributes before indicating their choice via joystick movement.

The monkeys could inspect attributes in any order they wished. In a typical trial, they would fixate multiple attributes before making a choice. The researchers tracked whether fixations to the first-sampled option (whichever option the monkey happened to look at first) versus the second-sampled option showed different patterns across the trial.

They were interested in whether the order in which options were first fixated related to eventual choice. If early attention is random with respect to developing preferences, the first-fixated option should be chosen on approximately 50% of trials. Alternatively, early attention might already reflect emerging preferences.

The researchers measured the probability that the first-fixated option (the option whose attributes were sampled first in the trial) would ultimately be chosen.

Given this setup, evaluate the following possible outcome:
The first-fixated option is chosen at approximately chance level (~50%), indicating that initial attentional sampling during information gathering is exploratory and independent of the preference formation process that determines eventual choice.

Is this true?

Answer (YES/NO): YES